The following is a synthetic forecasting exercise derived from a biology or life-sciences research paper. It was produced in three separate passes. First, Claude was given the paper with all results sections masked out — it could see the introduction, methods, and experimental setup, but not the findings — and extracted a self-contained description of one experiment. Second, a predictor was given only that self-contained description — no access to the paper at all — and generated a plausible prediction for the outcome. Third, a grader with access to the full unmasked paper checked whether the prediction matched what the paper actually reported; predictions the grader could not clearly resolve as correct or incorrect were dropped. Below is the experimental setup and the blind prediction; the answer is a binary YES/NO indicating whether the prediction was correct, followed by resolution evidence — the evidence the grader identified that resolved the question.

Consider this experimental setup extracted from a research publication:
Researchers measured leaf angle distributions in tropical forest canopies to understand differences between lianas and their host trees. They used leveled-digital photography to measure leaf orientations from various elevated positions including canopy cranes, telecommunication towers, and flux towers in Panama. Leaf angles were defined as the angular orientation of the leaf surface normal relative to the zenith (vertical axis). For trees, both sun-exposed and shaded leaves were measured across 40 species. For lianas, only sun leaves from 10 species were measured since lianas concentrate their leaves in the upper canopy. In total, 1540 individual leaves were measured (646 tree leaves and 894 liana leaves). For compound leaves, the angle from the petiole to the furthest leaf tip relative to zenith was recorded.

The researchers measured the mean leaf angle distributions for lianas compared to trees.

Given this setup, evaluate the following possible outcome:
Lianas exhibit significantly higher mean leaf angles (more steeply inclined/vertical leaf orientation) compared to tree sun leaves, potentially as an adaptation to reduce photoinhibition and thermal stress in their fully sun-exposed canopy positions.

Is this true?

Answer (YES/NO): NO